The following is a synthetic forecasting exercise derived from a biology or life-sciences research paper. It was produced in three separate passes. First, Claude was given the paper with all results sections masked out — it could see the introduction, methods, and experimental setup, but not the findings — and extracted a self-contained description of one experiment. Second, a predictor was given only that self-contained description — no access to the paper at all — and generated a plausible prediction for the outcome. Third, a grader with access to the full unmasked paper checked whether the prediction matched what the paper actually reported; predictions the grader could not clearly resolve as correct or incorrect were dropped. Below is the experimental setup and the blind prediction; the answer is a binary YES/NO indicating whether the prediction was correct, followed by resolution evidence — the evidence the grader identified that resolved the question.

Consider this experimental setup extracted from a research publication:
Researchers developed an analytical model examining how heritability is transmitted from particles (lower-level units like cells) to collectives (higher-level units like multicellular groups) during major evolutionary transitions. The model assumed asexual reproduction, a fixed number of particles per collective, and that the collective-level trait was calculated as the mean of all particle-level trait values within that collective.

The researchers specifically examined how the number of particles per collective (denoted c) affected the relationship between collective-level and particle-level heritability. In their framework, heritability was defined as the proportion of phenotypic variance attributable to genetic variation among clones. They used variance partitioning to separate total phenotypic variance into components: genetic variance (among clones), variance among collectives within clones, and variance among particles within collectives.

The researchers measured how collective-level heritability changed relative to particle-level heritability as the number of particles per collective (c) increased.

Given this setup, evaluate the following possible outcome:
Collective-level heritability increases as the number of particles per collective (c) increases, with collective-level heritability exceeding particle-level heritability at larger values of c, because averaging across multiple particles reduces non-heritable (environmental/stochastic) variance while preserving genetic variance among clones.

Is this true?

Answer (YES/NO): YES